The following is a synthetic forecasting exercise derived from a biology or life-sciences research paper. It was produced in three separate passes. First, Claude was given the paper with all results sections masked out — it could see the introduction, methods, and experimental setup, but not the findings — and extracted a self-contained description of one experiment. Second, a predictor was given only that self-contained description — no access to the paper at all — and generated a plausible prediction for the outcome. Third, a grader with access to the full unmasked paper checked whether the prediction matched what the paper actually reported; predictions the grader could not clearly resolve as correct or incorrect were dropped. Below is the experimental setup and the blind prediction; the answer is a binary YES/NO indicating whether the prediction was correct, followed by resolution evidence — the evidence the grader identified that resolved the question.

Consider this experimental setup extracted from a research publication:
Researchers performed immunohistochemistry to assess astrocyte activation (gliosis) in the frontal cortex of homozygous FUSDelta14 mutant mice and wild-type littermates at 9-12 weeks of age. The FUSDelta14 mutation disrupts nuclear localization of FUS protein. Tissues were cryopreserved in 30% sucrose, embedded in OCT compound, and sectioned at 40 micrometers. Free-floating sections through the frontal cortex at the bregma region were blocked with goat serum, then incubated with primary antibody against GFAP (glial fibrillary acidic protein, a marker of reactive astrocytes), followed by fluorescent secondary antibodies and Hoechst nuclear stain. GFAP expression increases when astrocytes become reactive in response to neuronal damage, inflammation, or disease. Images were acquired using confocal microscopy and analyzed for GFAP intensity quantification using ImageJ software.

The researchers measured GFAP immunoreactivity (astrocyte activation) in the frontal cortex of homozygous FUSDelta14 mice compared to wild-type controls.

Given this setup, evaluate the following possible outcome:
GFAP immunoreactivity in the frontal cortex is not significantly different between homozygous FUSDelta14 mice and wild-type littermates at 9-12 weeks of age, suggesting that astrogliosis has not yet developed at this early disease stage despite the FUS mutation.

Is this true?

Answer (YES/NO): NO